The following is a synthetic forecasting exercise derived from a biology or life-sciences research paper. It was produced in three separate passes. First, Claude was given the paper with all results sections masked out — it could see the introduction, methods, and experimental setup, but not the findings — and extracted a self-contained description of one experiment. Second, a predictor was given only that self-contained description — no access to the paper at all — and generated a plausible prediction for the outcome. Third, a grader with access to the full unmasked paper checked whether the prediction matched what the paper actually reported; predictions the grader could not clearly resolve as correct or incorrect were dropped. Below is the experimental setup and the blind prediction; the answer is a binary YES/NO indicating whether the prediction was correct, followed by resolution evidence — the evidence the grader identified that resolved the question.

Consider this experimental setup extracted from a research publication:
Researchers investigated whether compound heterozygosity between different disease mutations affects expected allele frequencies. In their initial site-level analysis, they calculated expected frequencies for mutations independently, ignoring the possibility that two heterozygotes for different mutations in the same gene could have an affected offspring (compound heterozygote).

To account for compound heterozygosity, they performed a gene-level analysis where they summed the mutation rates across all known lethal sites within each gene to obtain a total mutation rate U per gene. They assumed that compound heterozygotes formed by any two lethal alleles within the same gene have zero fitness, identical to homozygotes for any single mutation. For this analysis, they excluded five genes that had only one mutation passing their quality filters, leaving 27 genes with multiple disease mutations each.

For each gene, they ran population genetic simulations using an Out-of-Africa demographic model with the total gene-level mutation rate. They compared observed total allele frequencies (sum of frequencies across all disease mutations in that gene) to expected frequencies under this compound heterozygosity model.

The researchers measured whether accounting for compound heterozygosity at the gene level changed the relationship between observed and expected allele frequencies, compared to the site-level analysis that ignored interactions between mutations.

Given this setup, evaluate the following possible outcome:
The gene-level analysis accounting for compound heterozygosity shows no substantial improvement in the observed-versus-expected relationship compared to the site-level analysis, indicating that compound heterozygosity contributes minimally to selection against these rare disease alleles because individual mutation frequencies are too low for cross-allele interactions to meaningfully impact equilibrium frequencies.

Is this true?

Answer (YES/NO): NO